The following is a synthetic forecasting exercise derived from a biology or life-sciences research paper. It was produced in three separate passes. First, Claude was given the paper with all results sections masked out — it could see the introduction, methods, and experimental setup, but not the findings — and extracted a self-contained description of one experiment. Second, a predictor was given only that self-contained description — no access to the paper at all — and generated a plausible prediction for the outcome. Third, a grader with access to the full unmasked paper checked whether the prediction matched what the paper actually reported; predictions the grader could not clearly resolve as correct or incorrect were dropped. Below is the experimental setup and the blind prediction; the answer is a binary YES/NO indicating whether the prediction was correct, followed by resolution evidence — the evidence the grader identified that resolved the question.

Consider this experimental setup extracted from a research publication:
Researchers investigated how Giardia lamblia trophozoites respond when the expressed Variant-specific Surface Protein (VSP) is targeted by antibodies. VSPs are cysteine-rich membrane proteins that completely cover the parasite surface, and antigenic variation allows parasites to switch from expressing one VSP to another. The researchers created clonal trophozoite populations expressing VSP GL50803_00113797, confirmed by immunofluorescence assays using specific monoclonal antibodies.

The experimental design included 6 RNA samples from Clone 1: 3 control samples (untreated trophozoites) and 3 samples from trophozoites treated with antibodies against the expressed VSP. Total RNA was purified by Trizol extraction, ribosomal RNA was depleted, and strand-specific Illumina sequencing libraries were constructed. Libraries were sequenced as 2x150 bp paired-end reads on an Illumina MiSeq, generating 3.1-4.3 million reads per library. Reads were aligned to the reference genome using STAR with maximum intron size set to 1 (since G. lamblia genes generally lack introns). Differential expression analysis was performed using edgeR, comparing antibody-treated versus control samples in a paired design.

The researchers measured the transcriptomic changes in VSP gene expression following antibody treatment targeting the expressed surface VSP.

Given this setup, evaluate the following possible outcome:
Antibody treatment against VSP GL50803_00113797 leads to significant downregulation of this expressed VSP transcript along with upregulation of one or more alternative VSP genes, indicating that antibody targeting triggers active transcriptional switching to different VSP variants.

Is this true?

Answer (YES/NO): NO